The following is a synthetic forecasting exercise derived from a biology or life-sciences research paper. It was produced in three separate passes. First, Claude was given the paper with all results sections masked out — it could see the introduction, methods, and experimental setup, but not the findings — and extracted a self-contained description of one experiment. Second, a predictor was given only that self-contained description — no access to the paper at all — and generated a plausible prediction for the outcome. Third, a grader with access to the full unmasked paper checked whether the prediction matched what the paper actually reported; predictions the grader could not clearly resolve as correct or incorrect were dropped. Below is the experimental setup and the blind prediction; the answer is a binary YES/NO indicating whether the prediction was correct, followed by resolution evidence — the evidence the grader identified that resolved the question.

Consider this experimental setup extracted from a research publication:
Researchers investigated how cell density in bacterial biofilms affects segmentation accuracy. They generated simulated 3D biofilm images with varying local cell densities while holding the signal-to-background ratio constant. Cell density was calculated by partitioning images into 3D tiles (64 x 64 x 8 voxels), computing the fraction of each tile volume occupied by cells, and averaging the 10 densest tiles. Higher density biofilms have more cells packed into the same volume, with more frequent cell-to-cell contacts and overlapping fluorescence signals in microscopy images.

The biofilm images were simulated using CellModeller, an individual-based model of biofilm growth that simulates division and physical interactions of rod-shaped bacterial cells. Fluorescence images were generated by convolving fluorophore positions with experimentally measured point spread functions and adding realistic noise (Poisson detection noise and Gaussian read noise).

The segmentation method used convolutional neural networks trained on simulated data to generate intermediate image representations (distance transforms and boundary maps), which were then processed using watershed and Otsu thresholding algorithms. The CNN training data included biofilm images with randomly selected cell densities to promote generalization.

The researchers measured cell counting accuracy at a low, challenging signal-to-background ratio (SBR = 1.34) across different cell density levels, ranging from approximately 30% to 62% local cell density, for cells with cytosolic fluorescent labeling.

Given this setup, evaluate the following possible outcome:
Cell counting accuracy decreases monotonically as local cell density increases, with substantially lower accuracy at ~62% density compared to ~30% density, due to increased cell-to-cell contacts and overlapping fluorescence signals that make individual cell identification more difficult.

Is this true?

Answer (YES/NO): NO